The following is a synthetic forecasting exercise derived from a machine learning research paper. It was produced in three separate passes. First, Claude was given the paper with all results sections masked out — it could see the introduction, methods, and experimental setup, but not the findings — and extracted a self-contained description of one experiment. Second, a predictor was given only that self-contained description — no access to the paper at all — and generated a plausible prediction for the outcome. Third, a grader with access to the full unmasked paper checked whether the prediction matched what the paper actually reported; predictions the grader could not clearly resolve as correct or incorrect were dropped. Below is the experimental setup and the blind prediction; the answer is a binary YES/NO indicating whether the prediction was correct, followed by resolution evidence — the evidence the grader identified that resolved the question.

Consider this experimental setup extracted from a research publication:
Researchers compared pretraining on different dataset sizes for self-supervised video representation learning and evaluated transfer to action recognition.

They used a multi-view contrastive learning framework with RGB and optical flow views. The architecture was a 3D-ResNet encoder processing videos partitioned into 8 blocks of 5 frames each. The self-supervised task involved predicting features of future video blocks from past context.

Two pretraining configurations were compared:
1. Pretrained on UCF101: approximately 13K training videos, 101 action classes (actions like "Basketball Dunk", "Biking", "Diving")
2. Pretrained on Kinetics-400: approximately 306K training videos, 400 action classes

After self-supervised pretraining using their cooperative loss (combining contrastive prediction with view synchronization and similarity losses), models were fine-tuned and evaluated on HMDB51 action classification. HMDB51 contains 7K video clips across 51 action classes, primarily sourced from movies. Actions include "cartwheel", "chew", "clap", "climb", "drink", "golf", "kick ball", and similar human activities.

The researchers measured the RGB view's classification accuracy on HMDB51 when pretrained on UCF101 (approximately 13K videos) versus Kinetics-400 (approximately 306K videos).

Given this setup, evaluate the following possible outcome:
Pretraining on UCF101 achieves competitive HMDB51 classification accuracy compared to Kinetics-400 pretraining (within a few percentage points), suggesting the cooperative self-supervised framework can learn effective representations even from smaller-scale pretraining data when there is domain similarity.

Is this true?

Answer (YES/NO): NO